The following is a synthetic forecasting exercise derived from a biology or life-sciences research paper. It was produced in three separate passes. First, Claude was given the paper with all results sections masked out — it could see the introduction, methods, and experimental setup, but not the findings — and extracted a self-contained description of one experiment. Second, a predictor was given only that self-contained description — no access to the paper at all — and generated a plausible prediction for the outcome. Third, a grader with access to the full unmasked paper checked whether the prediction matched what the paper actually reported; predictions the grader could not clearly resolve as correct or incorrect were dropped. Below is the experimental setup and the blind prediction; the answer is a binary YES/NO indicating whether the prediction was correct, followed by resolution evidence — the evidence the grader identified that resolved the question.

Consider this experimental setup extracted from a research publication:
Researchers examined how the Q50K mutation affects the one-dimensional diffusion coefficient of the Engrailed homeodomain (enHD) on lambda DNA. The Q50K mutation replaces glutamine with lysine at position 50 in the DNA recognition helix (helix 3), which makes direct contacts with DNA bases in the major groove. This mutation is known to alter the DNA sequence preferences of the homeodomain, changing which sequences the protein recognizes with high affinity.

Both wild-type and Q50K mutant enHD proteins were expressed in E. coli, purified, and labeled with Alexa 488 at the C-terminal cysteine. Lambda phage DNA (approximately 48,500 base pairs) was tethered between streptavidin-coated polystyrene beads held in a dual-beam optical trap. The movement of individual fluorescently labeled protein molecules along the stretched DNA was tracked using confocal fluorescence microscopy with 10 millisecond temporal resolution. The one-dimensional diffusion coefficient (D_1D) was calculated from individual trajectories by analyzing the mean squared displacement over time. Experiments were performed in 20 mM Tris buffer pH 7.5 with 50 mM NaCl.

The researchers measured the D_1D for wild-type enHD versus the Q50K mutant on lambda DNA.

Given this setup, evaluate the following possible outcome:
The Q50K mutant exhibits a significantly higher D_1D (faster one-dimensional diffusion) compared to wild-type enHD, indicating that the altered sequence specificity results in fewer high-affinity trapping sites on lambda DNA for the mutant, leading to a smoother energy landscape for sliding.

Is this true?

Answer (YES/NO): NO